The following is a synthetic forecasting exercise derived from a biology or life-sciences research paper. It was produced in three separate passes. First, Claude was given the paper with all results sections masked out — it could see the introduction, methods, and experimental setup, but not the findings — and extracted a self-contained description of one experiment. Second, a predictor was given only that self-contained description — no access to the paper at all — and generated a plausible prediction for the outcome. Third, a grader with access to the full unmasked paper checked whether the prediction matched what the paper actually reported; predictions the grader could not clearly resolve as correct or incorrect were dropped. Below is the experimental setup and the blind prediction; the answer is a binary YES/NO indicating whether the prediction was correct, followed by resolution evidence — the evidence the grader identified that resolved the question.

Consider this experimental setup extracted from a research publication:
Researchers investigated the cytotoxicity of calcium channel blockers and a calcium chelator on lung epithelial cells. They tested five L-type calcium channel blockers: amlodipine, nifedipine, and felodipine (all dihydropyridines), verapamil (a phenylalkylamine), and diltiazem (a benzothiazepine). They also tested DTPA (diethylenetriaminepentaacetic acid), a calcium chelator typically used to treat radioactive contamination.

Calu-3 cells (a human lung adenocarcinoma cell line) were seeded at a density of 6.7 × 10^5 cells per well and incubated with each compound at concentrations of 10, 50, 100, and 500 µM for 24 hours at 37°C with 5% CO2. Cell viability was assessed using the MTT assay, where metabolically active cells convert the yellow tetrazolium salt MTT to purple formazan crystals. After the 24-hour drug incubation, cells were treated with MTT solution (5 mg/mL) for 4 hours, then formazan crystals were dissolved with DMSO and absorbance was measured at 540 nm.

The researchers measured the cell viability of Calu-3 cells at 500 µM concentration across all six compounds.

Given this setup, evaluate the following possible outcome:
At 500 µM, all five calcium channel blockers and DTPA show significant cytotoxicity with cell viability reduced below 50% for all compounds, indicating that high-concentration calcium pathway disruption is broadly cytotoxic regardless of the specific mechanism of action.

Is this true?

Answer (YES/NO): NO